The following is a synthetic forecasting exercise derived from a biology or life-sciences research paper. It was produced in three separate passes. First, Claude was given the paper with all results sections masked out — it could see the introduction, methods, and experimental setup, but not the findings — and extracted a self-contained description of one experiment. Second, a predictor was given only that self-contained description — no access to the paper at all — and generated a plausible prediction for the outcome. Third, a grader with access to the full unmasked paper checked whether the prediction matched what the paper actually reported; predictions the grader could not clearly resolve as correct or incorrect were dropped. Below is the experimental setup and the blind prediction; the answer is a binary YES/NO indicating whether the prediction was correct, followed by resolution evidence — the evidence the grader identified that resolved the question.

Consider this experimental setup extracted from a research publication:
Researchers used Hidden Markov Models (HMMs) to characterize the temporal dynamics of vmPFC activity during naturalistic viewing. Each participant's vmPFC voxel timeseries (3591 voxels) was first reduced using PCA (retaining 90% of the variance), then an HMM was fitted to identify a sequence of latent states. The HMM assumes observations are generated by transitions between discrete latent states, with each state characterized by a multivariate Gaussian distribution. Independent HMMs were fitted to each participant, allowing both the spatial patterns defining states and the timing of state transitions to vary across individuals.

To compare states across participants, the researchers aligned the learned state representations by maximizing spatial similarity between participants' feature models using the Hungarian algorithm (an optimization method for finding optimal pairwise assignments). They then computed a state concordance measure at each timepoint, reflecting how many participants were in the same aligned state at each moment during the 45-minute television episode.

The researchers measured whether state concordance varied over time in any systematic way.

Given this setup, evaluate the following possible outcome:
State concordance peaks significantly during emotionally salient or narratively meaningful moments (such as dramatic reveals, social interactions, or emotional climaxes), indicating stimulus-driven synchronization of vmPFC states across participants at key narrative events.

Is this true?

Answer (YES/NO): YES